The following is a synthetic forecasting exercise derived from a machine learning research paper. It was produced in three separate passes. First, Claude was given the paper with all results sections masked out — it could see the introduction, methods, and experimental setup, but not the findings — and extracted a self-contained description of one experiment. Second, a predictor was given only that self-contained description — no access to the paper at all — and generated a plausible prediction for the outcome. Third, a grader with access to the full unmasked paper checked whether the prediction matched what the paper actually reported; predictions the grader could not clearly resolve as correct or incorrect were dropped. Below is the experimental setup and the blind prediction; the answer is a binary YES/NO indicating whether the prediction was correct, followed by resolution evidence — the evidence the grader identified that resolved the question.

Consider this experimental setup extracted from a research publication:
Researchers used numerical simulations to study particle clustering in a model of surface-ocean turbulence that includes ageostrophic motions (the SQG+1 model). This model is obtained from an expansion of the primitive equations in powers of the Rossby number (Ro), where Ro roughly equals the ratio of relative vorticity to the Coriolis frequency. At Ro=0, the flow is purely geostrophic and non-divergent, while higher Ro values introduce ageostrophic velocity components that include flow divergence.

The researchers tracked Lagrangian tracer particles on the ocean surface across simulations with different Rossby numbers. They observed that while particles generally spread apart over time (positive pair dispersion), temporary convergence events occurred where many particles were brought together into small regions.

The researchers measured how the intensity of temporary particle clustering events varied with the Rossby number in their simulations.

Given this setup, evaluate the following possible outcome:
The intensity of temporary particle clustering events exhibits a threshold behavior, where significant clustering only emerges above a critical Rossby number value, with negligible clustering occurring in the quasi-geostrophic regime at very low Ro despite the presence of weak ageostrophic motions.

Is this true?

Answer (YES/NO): NO